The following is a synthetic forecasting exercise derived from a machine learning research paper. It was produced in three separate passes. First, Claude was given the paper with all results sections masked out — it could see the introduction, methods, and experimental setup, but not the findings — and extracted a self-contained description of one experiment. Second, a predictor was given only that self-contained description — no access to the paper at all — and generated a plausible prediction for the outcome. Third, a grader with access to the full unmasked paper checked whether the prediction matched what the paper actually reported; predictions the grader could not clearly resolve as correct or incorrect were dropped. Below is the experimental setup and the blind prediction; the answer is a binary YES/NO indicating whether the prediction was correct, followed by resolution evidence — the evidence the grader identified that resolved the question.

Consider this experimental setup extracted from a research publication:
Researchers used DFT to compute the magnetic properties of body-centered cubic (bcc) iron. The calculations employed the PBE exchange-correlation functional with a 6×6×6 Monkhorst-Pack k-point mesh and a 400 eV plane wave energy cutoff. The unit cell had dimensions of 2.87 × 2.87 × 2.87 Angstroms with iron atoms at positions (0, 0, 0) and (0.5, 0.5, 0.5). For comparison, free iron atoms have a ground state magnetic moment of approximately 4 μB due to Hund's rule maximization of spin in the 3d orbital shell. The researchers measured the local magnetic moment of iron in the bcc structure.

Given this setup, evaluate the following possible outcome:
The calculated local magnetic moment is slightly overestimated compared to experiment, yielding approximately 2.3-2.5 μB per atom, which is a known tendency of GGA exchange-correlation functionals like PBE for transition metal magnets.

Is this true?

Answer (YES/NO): YES